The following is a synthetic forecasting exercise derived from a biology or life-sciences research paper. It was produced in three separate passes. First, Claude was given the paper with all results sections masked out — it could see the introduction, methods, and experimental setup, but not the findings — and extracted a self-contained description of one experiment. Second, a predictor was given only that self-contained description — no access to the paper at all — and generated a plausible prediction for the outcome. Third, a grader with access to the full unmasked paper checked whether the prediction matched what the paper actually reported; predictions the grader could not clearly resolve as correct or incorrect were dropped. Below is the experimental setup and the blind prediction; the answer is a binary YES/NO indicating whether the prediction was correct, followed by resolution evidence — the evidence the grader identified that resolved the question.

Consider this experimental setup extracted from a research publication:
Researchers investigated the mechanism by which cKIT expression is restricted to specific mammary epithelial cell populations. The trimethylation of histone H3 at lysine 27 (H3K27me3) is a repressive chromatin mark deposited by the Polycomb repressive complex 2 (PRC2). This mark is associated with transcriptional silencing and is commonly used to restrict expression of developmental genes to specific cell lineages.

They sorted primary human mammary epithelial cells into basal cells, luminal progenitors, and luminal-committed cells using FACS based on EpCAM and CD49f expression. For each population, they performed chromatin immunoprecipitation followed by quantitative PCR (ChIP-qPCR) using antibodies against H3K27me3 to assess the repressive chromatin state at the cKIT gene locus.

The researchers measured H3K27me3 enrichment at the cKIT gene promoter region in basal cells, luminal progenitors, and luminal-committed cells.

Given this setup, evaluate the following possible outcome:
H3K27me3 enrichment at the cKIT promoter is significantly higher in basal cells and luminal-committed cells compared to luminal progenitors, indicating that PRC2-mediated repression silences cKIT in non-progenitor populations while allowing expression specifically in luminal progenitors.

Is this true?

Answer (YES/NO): YES